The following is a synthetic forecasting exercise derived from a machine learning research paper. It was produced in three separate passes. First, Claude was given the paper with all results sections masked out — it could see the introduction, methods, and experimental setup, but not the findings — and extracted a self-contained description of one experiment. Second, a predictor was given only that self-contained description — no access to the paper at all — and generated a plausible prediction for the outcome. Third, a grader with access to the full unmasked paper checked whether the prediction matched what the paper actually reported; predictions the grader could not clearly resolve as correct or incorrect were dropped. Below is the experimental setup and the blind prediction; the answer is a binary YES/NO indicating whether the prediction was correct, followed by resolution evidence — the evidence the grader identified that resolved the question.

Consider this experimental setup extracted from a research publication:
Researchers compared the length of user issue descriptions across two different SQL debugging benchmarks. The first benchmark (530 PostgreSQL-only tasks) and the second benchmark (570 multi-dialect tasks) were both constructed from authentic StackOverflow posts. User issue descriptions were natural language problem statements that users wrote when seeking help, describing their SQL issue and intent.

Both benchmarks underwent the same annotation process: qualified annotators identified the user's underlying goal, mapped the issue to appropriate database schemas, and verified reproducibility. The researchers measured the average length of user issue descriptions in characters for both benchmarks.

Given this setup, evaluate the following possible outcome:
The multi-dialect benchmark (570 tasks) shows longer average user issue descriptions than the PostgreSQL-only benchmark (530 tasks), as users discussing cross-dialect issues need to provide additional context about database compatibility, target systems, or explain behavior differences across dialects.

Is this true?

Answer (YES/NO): YES